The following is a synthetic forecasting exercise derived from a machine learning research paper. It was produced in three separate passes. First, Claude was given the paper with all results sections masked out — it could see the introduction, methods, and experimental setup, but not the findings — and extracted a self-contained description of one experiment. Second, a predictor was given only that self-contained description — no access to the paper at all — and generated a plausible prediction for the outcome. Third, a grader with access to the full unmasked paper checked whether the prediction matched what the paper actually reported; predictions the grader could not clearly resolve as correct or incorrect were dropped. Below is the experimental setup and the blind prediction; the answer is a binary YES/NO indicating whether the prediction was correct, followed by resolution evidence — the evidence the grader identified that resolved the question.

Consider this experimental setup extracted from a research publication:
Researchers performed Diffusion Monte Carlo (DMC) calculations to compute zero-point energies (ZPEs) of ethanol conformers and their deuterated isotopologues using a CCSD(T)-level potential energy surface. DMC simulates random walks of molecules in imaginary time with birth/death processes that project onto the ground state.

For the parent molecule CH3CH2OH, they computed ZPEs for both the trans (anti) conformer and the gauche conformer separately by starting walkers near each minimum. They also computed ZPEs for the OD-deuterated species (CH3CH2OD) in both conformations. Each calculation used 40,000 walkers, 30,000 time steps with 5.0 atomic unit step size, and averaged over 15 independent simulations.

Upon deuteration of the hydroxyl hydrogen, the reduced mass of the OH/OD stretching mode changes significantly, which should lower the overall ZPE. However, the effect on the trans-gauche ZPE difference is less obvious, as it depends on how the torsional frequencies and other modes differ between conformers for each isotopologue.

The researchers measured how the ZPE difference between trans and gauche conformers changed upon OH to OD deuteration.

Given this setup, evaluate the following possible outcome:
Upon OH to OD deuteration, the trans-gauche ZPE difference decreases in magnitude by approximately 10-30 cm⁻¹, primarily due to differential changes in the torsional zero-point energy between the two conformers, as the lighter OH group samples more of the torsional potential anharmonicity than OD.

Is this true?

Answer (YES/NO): NO